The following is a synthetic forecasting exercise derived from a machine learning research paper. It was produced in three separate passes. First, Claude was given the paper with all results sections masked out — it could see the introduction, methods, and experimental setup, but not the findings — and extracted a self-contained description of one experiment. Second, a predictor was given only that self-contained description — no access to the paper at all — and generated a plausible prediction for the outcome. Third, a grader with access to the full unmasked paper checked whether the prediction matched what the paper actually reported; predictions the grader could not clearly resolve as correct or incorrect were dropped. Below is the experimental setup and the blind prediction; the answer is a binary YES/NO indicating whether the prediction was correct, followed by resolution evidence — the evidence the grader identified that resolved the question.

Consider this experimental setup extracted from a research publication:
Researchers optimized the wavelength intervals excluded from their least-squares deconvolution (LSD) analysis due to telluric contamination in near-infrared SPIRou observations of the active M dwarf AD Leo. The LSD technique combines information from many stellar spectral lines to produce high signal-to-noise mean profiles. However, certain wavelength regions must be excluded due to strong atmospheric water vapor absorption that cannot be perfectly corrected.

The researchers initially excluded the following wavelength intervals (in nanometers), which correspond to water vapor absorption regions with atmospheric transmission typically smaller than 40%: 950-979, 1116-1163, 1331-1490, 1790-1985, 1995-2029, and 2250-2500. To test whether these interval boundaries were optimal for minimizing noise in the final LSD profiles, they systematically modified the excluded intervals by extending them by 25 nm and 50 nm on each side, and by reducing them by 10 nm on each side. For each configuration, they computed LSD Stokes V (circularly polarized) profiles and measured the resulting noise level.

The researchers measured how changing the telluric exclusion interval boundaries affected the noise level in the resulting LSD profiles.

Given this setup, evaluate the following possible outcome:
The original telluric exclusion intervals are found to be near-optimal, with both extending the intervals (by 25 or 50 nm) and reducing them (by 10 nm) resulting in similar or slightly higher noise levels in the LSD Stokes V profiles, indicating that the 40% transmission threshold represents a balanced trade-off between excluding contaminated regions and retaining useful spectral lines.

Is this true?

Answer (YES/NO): NO